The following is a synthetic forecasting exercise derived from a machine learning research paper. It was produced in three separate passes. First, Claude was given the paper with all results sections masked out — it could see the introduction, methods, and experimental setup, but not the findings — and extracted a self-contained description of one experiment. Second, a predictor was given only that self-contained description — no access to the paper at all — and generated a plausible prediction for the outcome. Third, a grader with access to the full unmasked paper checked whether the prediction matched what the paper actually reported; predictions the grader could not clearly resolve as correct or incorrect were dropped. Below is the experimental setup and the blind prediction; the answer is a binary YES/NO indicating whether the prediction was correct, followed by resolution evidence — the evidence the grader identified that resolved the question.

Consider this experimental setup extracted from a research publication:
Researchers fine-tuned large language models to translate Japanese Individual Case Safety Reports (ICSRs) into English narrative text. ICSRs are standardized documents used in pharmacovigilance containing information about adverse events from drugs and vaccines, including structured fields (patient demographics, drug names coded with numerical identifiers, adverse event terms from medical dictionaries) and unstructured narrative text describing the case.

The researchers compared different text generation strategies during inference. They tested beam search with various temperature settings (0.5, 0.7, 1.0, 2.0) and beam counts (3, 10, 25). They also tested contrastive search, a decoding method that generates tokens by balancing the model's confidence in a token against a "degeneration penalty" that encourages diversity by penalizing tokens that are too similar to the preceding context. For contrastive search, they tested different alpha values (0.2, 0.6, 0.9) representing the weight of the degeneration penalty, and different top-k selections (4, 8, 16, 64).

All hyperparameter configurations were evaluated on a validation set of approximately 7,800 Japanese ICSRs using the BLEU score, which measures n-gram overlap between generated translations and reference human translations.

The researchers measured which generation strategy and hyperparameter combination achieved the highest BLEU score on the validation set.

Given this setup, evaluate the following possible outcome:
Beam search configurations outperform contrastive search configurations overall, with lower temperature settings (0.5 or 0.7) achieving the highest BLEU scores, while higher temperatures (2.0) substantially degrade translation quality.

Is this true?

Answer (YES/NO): NO